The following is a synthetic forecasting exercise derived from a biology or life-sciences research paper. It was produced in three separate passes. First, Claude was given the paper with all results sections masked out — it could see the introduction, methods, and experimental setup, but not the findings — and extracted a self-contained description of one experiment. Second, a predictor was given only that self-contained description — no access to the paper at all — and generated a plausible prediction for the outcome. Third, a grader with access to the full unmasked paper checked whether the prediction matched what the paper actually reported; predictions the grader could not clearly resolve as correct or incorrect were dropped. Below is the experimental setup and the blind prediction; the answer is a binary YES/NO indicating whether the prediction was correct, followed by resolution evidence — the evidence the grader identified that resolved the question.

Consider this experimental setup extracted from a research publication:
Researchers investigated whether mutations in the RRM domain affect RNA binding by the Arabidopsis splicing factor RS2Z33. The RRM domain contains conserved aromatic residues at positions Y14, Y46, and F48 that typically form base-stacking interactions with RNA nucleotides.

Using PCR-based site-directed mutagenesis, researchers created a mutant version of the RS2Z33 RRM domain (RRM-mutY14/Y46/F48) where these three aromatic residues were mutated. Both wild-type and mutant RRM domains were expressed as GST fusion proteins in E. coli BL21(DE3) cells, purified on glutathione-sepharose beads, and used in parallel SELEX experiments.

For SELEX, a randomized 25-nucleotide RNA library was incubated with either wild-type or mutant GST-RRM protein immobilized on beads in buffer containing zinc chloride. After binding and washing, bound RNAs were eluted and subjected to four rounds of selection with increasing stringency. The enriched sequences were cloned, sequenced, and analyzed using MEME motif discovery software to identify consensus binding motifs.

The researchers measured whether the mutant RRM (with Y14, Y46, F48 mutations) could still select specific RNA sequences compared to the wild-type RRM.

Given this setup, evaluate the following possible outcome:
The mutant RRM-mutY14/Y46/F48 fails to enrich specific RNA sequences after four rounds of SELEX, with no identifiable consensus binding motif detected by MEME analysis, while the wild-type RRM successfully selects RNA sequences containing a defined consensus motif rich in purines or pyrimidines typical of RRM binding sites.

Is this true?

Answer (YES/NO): YES